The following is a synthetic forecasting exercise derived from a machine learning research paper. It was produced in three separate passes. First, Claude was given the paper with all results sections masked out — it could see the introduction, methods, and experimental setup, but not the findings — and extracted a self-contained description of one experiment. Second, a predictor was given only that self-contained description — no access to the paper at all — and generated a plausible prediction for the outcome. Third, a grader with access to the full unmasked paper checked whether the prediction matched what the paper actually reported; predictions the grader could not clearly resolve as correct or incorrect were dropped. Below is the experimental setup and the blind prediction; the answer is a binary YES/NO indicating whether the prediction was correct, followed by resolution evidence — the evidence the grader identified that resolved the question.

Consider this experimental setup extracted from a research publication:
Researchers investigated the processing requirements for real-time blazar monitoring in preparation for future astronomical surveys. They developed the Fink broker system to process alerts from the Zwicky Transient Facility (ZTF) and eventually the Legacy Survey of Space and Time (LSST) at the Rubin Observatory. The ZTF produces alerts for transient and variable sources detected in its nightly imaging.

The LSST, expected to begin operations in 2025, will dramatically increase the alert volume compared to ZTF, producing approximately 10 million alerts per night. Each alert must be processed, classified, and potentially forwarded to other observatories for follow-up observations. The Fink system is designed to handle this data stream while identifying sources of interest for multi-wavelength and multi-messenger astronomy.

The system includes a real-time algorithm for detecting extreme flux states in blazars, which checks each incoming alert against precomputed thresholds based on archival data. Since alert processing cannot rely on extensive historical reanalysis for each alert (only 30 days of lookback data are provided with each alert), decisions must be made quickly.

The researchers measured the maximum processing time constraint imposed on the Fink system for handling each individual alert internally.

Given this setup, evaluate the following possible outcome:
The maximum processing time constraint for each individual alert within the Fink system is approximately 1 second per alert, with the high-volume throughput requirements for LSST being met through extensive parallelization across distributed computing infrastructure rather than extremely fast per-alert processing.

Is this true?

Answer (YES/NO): NO